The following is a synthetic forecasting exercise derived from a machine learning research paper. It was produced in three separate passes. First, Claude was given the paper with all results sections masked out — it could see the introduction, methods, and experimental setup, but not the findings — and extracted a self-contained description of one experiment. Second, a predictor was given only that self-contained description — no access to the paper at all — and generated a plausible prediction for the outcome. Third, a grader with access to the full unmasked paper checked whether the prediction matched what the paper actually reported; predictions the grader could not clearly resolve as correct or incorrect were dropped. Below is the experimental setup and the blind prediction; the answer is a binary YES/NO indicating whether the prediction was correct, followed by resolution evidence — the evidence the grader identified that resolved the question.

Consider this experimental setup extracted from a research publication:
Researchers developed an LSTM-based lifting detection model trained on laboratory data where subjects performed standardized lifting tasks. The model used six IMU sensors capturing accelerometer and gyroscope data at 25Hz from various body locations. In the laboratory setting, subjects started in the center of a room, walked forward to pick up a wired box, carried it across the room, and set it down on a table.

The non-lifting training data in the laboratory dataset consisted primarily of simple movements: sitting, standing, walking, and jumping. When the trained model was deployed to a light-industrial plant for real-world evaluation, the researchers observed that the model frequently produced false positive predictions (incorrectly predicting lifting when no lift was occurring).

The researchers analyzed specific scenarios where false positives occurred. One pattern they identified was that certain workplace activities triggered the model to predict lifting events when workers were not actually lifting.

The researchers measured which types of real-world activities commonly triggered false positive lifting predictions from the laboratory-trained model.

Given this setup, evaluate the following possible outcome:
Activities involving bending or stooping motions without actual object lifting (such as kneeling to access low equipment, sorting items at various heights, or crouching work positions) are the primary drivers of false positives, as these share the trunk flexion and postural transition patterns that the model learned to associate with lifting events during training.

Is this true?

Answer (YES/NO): NO